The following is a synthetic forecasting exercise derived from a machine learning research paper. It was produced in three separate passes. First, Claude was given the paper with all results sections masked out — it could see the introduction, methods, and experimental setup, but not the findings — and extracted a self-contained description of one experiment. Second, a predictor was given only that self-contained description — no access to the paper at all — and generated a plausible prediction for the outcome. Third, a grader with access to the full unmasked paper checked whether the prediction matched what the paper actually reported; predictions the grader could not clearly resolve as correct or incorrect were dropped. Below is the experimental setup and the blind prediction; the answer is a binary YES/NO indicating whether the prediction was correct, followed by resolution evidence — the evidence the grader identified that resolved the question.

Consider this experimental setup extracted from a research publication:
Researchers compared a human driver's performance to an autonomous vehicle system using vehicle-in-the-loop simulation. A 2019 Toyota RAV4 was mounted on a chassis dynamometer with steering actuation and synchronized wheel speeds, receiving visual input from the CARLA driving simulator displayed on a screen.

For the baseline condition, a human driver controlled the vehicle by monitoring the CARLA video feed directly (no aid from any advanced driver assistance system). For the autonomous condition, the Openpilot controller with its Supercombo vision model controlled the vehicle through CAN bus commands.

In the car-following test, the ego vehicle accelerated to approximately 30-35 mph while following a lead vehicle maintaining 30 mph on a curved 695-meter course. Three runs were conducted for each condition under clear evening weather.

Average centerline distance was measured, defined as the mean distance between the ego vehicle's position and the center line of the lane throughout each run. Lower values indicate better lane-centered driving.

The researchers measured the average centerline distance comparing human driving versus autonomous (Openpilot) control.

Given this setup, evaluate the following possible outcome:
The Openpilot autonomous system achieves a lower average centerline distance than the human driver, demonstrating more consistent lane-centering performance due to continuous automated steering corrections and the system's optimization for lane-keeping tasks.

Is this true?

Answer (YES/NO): NO